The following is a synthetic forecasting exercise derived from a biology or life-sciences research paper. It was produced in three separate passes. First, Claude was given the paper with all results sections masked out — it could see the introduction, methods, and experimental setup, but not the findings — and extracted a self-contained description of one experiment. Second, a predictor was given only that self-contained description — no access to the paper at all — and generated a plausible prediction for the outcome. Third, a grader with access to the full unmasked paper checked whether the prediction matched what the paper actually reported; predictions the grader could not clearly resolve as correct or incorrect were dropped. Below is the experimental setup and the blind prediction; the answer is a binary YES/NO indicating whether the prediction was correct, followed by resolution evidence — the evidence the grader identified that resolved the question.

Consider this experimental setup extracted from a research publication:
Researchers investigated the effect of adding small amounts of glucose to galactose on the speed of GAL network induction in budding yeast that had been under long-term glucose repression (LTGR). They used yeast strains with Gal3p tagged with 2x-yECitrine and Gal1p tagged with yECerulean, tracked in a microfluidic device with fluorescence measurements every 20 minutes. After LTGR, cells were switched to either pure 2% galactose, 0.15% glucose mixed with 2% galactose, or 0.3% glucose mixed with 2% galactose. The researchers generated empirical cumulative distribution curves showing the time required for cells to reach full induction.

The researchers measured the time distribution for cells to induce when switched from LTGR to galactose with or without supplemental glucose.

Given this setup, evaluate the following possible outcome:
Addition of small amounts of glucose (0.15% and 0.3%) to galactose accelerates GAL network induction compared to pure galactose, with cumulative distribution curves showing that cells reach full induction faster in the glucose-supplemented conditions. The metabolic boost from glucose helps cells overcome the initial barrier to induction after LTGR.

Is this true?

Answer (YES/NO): YES